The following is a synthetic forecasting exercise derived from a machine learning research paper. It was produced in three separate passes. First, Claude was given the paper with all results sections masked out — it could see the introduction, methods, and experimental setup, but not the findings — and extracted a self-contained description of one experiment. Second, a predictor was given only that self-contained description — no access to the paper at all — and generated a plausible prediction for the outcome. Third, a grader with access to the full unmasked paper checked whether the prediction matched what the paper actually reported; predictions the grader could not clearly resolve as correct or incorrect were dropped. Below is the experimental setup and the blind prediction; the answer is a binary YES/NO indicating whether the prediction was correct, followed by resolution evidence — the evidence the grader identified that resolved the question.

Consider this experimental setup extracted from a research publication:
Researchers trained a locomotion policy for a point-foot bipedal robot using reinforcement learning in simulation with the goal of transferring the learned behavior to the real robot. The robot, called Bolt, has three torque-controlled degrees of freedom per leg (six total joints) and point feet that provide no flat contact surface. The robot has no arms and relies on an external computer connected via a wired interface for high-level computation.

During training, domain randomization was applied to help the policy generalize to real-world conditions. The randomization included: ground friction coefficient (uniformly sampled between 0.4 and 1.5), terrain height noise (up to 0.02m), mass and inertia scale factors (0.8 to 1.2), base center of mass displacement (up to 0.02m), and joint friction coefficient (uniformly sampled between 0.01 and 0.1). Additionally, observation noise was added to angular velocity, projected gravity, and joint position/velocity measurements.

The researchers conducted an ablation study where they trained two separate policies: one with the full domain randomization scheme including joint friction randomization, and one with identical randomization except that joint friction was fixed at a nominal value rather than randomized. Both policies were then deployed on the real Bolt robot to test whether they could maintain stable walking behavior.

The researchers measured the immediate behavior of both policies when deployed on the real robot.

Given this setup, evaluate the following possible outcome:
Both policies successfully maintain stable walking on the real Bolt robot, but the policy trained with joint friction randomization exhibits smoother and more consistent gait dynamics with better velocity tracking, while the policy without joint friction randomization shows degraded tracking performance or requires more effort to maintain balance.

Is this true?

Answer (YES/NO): NO